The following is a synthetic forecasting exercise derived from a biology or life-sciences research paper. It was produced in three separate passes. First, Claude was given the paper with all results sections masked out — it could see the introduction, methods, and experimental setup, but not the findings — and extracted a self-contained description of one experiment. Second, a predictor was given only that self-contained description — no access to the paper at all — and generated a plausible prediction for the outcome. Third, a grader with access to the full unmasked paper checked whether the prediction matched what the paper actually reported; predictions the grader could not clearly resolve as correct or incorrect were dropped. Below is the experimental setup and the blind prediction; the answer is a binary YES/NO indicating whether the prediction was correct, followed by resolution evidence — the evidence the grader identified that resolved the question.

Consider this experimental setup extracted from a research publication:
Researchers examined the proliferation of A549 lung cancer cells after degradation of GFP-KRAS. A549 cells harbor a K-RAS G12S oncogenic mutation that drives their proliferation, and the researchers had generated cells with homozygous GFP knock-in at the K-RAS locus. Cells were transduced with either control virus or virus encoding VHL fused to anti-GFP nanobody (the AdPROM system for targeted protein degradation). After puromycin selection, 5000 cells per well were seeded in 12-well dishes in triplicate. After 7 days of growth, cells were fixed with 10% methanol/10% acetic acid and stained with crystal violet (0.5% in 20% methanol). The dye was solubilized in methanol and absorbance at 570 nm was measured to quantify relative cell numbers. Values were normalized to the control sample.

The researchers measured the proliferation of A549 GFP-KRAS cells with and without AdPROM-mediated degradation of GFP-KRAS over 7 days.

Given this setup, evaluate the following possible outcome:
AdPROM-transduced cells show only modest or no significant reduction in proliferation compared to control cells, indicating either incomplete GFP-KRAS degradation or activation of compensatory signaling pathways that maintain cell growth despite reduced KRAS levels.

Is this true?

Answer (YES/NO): YES